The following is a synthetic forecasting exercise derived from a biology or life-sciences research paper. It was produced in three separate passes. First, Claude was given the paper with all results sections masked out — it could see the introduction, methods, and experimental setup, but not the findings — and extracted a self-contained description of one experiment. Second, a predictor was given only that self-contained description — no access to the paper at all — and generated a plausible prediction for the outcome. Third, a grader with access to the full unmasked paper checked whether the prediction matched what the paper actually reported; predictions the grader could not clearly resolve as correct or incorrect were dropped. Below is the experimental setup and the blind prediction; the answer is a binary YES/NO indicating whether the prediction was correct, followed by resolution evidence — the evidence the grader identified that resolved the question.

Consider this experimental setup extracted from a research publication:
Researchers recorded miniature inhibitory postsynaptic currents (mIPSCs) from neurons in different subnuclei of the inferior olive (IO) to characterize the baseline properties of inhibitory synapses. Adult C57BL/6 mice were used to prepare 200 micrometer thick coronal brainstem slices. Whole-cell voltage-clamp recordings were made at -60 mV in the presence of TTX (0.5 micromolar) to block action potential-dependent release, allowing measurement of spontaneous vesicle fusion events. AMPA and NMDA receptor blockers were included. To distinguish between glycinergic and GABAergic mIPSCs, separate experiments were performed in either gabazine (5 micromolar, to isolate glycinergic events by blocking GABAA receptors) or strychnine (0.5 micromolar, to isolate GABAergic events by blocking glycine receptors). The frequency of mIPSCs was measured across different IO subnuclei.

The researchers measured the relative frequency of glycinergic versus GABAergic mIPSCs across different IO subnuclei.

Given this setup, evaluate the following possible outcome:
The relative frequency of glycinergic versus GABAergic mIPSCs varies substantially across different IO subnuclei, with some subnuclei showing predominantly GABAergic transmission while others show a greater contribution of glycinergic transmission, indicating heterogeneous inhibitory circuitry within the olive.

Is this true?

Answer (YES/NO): YES